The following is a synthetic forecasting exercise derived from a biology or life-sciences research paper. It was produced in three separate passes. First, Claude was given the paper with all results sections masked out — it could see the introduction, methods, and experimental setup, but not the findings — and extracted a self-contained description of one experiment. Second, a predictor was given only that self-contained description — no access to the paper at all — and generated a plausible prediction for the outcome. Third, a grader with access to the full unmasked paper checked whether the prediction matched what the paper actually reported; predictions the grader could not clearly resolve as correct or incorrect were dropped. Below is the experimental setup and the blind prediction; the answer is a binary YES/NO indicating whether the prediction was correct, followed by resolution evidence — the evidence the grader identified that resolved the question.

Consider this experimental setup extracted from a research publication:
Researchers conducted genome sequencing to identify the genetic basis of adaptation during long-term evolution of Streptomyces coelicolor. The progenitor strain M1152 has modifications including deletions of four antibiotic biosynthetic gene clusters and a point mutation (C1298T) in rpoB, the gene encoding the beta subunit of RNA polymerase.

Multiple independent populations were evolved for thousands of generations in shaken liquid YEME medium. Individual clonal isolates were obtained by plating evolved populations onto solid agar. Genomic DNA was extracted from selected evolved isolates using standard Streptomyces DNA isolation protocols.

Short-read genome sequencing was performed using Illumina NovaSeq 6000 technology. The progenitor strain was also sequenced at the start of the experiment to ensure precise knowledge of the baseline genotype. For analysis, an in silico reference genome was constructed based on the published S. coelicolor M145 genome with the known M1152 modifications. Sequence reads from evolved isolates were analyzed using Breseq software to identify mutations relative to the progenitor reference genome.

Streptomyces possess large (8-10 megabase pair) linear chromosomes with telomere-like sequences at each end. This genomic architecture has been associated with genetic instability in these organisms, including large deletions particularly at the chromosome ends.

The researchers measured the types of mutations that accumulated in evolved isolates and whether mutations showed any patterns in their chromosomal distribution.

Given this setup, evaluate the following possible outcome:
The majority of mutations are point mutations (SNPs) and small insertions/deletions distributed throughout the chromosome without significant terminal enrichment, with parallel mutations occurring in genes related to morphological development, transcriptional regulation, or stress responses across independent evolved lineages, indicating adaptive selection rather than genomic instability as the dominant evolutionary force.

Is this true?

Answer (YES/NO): NO